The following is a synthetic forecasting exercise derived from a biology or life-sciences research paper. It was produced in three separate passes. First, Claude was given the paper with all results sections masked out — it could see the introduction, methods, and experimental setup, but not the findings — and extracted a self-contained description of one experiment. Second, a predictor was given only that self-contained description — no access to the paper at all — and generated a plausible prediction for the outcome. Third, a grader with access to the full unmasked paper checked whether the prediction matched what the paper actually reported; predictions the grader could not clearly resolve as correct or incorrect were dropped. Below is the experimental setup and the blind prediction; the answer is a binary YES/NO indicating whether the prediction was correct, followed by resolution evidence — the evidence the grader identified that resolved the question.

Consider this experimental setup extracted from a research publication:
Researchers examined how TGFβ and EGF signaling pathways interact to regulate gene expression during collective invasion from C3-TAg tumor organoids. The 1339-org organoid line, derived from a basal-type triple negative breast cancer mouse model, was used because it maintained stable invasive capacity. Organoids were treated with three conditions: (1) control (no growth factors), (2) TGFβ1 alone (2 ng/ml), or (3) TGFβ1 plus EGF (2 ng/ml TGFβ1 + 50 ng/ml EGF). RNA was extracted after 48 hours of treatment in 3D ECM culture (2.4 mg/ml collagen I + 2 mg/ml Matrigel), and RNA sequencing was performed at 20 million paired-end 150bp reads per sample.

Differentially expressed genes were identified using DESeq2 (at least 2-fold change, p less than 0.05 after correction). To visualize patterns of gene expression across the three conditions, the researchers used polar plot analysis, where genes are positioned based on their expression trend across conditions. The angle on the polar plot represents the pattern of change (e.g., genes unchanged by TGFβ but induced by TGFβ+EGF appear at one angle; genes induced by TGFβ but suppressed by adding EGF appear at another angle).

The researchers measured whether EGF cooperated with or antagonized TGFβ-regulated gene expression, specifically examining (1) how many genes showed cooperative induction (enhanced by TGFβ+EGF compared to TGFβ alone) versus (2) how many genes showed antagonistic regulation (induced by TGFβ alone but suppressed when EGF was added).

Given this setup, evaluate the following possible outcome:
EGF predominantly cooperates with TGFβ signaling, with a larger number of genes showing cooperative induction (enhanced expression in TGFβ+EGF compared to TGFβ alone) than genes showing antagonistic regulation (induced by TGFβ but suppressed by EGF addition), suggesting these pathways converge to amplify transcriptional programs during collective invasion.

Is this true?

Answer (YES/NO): NO